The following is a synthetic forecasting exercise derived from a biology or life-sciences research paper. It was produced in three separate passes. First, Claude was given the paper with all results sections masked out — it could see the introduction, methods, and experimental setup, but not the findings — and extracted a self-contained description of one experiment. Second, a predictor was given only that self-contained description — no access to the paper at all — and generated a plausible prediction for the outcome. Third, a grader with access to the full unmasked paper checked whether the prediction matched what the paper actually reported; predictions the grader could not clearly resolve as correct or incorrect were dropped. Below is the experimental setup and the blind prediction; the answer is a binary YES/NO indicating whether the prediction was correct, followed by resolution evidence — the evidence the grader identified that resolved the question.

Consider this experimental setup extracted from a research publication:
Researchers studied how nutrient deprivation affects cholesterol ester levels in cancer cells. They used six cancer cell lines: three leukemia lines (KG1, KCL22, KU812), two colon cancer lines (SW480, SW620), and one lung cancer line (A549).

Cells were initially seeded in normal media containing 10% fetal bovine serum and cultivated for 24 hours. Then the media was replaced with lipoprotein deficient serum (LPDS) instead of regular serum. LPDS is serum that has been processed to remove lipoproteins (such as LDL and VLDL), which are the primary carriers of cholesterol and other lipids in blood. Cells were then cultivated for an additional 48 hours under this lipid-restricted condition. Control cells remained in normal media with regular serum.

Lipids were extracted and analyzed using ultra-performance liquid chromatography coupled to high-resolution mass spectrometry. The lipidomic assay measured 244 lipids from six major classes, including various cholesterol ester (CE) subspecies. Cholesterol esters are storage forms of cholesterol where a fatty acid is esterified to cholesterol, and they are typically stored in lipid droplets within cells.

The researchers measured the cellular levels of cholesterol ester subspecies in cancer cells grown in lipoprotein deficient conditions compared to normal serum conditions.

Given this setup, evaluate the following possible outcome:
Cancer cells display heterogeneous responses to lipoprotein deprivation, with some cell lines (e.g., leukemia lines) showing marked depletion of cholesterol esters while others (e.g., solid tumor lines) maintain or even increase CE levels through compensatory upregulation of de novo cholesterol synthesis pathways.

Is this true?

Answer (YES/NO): NO